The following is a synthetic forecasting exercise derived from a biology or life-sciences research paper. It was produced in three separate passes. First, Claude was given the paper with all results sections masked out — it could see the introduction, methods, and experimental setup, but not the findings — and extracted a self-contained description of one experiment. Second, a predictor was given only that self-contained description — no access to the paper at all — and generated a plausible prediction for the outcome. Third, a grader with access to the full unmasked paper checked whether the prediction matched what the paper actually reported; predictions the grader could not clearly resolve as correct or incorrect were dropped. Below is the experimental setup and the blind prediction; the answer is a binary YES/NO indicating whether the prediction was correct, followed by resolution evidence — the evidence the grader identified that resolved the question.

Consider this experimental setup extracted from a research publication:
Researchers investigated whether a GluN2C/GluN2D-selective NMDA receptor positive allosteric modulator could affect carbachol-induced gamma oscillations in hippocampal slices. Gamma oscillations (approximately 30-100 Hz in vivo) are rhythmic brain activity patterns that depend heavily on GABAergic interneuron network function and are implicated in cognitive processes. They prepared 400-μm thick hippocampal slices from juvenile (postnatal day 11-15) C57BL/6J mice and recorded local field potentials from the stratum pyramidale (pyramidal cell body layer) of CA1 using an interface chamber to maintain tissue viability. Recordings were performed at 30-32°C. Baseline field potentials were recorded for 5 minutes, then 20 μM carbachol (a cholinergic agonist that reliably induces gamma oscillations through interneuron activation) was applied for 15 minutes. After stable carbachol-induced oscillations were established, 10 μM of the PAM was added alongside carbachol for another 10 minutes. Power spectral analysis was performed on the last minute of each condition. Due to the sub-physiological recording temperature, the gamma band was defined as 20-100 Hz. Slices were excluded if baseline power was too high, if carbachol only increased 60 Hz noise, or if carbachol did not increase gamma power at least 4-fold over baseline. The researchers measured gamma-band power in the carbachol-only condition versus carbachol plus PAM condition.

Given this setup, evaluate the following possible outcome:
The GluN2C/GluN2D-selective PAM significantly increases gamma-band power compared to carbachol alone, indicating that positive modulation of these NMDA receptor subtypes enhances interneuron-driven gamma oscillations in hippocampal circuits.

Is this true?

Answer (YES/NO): YES